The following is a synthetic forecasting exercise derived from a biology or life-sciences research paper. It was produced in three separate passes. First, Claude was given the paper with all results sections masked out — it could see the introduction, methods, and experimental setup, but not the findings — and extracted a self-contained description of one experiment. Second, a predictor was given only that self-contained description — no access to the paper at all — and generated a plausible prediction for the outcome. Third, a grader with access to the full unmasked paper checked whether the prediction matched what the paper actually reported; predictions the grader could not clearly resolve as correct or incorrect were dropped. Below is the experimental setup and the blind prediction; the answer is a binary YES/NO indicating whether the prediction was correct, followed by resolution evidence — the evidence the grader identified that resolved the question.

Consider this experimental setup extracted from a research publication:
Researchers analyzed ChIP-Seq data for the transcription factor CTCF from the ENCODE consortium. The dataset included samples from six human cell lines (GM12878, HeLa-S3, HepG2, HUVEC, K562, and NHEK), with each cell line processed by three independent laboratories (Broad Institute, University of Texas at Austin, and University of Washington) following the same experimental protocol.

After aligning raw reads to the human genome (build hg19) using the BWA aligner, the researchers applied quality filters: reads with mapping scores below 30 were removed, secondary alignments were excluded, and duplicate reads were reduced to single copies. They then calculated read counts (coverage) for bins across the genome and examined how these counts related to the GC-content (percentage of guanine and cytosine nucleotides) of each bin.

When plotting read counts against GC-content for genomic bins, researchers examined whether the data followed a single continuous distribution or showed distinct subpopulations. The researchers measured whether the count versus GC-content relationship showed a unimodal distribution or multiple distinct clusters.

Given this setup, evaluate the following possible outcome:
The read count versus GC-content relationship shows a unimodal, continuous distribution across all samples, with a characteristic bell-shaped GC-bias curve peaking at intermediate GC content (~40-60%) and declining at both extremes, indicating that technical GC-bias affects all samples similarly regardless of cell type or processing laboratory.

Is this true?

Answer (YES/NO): NO